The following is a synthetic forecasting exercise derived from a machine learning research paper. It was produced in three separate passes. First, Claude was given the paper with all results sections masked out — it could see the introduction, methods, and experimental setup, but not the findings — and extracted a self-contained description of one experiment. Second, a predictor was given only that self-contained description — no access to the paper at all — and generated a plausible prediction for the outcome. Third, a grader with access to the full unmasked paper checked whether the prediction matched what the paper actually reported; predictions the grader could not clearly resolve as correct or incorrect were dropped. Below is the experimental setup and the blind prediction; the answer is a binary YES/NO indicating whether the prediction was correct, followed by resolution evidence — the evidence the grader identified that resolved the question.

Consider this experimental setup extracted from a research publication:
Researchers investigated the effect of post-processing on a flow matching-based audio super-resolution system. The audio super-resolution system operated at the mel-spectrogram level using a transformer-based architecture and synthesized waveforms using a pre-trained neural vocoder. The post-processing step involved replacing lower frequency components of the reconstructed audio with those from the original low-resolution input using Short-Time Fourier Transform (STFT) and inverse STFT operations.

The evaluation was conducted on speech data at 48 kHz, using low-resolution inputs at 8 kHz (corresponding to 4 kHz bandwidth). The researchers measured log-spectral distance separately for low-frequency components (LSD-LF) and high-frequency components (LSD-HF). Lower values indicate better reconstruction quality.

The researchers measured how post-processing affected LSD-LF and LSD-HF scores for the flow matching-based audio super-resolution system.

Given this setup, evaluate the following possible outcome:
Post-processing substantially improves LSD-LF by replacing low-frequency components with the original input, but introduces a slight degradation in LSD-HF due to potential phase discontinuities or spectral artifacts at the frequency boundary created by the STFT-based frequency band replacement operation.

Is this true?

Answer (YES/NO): NO